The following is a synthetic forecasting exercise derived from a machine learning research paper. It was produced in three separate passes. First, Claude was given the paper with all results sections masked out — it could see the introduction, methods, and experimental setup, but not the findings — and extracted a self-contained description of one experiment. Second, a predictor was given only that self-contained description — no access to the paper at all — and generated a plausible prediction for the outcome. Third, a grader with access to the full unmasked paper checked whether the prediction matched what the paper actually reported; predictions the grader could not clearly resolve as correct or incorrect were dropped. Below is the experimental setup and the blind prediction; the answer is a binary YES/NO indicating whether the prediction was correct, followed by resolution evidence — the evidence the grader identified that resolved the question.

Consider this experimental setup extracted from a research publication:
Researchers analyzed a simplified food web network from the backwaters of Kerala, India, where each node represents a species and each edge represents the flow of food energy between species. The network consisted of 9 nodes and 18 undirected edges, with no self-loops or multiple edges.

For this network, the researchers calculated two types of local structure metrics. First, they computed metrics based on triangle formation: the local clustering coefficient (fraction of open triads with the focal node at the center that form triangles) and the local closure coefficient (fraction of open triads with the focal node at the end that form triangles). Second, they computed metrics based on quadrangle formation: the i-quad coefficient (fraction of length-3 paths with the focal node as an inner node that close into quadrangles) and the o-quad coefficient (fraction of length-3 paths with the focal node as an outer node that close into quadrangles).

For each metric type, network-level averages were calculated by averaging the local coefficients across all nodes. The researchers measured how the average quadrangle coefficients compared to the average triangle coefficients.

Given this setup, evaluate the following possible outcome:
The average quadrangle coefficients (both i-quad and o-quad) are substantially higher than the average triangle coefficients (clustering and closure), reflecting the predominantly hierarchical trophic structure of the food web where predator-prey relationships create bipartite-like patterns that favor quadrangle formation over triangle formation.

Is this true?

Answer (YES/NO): YES